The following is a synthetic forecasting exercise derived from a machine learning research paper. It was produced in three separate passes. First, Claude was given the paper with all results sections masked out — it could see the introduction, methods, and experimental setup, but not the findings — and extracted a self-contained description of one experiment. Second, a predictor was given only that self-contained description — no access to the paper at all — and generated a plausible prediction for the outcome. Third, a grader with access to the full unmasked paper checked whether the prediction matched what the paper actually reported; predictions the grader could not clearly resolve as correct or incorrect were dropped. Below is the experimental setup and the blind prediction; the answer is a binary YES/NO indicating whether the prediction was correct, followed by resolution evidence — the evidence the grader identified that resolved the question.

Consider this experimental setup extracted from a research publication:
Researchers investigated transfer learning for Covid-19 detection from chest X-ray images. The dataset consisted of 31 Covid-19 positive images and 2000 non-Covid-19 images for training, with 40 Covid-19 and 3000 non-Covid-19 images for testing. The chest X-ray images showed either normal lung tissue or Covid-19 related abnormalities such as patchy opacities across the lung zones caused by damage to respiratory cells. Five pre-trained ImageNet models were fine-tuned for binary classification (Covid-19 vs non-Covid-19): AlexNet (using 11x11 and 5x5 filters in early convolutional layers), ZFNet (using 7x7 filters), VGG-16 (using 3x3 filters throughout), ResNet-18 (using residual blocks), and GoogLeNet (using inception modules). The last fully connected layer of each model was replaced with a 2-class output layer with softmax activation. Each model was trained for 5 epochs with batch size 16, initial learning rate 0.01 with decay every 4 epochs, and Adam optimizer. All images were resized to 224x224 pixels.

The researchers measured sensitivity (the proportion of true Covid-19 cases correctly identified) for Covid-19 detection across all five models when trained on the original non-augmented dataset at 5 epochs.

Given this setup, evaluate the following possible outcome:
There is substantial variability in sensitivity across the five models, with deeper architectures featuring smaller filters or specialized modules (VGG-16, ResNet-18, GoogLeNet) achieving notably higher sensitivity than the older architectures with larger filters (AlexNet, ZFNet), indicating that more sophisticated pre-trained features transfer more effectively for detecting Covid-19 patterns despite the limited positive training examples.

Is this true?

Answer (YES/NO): NO